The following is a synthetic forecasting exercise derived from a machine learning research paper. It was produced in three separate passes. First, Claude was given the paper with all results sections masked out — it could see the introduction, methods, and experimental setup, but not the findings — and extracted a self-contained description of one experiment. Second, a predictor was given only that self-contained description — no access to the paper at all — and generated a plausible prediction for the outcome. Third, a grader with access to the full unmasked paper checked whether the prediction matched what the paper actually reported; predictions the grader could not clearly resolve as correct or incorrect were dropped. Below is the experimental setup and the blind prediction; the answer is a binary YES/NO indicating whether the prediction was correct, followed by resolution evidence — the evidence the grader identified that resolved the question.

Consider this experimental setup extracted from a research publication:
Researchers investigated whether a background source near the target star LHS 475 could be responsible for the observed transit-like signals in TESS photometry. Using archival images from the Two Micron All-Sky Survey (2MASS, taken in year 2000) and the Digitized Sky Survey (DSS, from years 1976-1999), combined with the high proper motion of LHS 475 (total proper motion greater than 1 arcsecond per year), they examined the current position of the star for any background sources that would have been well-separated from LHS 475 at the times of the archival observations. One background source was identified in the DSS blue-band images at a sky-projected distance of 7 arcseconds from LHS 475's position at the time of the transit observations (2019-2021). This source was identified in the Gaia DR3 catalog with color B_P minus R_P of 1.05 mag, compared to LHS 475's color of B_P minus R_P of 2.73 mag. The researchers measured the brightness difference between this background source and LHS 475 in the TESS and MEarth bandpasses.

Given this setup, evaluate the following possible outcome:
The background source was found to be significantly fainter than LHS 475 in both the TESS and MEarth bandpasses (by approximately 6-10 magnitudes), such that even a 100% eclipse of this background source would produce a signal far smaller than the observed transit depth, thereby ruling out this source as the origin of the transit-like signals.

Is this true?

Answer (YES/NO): YES